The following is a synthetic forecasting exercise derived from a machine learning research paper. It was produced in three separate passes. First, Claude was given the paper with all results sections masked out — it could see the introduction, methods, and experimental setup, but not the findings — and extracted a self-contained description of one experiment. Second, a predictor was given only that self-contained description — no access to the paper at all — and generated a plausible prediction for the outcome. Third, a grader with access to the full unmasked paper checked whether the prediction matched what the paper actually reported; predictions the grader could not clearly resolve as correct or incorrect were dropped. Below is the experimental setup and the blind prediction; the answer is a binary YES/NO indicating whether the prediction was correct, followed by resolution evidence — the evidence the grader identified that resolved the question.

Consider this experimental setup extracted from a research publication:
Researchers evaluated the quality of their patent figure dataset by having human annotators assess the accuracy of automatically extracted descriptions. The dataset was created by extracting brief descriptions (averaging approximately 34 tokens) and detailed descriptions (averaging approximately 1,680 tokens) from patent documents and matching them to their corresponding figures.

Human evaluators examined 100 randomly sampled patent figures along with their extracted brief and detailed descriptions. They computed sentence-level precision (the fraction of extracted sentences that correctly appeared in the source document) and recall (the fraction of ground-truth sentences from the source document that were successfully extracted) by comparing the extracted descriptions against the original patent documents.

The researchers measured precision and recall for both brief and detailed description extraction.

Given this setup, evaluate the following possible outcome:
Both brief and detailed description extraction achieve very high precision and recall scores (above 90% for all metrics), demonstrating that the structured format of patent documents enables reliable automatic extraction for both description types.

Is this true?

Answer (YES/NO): YES